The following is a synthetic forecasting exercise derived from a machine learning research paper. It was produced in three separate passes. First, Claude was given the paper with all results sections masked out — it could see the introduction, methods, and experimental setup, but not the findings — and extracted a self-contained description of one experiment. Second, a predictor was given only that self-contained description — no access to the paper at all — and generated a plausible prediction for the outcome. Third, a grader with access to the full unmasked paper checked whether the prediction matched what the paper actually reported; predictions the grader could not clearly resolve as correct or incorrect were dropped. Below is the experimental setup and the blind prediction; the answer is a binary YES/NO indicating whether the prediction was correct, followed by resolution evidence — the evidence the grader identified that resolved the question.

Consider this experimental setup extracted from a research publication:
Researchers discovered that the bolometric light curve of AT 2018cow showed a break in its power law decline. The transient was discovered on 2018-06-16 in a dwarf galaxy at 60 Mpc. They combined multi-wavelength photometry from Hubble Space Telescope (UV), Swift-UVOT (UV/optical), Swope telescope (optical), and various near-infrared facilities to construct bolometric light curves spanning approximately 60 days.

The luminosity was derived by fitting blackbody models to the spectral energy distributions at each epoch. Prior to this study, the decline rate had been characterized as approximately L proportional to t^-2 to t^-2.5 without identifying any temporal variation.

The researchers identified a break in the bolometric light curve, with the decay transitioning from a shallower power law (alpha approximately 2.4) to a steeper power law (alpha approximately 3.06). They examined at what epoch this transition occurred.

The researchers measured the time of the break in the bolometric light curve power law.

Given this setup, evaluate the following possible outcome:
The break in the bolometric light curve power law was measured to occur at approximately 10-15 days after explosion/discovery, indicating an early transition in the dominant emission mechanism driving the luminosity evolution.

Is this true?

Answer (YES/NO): YES